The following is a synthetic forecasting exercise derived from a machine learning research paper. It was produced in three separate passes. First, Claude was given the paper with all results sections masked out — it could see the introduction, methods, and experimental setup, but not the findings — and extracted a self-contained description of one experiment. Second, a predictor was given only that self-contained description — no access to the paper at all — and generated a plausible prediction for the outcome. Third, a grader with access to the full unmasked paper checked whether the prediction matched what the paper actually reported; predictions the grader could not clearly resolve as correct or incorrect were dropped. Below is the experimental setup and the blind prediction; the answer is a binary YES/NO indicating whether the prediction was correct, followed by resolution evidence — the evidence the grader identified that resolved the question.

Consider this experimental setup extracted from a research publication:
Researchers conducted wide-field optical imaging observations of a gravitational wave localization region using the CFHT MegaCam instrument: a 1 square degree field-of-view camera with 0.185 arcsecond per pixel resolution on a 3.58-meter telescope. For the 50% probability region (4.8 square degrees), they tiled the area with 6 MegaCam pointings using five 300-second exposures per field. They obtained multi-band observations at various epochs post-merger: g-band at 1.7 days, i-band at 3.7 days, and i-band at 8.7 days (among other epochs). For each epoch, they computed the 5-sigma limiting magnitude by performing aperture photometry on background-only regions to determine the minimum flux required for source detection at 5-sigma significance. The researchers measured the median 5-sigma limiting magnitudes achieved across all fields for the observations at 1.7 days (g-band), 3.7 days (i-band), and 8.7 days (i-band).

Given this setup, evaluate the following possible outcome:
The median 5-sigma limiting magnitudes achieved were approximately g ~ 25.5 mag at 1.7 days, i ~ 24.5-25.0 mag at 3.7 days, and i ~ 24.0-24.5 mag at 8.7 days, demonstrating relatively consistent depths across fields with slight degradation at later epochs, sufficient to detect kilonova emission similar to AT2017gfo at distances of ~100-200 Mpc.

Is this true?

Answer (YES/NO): NO